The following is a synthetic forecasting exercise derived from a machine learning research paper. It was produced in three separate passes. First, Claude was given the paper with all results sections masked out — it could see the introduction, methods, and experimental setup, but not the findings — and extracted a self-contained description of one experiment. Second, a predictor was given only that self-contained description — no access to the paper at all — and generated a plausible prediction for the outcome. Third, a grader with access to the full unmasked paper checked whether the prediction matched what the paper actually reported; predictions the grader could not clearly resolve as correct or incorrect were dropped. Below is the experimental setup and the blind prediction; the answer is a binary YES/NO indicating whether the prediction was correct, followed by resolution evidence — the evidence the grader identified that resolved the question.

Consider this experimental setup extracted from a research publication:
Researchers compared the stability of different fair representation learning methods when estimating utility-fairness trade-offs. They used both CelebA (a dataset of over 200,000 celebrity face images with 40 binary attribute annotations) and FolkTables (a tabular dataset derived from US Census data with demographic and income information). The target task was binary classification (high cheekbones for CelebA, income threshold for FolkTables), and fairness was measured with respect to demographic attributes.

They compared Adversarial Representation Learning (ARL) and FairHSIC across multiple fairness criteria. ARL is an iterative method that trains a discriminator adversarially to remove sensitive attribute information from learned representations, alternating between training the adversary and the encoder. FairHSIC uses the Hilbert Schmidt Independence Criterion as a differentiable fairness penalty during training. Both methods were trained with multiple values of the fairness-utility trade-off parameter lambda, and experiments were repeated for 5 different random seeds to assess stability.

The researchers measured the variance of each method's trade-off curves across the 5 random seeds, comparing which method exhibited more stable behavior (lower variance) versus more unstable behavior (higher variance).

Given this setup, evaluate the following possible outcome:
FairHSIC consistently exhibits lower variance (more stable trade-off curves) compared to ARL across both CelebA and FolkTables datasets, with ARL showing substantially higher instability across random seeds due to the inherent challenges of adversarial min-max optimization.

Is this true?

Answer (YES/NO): YES